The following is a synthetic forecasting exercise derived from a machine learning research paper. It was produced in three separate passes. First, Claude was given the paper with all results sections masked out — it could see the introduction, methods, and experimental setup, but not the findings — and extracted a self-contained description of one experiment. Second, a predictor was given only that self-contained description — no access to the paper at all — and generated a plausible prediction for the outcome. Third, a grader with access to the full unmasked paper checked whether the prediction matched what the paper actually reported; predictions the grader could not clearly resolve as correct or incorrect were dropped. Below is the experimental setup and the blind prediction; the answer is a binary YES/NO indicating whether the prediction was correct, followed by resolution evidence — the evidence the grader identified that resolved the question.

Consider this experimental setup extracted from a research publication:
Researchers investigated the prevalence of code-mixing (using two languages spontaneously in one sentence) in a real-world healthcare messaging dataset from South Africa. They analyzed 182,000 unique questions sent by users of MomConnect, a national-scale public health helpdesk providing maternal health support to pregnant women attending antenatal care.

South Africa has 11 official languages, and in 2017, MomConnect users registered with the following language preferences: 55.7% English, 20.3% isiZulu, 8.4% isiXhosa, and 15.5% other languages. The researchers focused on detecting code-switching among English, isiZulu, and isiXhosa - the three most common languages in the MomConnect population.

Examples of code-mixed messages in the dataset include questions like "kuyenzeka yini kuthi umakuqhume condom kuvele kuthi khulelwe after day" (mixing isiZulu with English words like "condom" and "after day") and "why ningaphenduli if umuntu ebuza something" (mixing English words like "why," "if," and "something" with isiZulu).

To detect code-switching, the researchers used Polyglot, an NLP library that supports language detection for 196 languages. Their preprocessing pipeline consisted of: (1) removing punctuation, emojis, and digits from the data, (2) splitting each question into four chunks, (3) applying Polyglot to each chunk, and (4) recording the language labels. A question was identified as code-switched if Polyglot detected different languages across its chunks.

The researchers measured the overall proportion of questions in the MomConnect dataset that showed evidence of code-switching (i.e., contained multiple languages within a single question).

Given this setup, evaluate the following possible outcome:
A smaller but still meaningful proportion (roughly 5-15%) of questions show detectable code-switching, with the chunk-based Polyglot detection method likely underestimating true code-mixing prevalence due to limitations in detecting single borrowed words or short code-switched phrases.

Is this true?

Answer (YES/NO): YES